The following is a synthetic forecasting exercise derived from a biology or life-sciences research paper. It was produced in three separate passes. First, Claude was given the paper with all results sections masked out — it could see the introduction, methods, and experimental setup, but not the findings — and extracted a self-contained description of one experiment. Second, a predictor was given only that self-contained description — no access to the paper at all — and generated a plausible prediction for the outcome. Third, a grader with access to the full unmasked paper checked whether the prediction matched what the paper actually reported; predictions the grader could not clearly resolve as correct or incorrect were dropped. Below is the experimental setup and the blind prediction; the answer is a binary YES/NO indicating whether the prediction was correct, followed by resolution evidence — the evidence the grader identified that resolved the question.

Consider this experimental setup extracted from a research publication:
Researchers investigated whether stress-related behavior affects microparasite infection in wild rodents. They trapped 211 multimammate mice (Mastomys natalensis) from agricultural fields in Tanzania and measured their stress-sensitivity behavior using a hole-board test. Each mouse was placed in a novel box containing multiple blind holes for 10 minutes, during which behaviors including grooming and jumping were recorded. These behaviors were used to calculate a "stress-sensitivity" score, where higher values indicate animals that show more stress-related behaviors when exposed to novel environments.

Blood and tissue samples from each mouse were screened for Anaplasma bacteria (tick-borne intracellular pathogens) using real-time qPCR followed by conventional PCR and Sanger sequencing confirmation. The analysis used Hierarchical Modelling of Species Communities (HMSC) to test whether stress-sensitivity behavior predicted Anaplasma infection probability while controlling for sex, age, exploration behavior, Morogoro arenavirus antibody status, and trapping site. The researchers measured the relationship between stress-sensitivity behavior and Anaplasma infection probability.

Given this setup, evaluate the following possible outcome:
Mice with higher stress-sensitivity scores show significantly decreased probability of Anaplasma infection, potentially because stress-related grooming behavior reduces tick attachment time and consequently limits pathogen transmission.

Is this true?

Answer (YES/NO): NO